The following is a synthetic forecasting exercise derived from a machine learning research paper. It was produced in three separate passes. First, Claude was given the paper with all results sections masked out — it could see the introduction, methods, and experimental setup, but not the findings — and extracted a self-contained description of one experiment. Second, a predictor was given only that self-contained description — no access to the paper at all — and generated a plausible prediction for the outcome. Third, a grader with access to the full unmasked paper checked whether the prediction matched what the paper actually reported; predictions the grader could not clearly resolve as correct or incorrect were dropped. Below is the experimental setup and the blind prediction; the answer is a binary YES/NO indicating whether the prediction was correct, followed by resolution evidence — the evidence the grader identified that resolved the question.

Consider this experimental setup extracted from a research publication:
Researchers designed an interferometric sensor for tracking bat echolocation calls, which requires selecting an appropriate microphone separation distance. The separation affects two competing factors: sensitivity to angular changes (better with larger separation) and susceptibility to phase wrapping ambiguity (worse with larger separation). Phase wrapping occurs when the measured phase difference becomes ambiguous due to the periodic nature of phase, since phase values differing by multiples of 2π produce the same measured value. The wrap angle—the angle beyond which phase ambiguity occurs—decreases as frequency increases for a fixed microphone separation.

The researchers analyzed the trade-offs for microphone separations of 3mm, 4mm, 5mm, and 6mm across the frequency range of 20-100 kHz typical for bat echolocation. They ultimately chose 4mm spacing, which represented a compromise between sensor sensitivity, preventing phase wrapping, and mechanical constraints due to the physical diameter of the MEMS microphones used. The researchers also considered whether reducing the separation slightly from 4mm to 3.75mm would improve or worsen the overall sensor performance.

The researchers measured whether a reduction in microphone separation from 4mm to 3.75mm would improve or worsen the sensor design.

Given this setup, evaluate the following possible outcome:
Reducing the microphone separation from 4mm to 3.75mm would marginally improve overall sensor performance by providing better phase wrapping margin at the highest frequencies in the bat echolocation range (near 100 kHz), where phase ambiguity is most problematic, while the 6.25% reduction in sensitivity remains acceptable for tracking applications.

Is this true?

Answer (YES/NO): YES